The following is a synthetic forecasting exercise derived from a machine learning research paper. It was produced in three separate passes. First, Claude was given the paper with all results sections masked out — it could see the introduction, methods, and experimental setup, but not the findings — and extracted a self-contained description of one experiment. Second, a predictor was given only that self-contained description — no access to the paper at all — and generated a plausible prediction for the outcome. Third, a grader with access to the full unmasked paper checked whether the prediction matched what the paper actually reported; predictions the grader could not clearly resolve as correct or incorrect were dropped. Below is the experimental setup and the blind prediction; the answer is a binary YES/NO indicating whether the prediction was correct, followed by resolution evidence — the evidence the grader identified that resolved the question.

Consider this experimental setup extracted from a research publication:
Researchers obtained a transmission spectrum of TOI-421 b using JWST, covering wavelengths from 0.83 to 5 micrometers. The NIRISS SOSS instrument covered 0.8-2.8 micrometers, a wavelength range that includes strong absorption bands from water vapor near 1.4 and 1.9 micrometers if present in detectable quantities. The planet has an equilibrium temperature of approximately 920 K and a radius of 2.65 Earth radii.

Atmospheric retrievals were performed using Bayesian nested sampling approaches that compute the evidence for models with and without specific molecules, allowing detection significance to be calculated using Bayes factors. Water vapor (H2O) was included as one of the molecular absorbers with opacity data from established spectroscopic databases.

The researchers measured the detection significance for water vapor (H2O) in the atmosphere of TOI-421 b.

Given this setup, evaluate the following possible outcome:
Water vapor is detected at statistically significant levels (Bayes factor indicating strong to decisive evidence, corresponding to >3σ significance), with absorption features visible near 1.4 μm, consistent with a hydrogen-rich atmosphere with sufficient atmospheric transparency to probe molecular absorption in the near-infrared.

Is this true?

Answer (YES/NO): YES